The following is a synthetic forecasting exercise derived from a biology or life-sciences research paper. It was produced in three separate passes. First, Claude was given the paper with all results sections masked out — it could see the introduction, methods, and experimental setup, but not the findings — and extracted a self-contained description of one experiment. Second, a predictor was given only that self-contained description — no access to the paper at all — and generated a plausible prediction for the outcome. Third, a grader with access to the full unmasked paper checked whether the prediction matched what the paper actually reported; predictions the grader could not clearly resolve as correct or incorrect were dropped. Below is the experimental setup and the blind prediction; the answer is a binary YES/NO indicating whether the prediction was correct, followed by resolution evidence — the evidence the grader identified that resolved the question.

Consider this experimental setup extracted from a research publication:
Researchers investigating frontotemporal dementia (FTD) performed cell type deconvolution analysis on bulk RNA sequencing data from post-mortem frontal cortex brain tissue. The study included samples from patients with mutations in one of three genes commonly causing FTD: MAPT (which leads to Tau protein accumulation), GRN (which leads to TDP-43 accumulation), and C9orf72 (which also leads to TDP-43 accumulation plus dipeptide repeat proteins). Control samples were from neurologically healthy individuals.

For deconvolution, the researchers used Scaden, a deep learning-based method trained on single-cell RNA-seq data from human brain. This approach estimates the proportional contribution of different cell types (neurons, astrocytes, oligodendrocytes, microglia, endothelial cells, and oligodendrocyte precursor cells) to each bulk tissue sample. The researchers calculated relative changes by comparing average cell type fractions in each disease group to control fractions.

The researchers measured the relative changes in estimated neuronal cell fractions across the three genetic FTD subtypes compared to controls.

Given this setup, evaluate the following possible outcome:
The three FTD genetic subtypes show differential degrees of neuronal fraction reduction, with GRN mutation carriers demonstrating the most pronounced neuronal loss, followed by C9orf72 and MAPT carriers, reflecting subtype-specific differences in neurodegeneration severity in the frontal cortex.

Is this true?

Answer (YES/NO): NO